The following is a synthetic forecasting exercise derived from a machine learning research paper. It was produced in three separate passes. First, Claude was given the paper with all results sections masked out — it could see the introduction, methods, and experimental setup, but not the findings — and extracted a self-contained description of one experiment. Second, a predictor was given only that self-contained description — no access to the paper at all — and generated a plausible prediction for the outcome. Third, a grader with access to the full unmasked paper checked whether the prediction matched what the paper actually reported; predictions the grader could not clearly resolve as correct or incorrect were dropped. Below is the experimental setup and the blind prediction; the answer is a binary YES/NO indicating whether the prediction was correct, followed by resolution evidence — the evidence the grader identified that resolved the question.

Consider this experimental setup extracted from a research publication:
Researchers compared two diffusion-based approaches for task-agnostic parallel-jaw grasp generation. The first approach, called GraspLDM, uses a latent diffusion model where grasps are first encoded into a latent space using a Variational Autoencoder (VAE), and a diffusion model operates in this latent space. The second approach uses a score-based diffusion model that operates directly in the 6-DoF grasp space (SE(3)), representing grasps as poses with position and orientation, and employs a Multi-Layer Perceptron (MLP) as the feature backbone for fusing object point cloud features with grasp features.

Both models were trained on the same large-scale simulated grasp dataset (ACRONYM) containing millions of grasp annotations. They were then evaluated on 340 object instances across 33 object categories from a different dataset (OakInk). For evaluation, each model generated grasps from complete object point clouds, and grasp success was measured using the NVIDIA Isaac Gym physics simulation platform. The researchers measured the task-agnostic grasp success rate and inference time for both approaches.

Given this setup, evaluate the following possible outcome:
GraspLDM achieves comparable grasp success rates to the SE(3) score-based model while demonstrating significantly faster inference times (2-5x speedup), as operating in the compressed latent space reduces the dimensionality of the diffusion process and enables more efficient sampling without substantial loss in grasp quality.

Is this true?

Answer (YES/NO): NO